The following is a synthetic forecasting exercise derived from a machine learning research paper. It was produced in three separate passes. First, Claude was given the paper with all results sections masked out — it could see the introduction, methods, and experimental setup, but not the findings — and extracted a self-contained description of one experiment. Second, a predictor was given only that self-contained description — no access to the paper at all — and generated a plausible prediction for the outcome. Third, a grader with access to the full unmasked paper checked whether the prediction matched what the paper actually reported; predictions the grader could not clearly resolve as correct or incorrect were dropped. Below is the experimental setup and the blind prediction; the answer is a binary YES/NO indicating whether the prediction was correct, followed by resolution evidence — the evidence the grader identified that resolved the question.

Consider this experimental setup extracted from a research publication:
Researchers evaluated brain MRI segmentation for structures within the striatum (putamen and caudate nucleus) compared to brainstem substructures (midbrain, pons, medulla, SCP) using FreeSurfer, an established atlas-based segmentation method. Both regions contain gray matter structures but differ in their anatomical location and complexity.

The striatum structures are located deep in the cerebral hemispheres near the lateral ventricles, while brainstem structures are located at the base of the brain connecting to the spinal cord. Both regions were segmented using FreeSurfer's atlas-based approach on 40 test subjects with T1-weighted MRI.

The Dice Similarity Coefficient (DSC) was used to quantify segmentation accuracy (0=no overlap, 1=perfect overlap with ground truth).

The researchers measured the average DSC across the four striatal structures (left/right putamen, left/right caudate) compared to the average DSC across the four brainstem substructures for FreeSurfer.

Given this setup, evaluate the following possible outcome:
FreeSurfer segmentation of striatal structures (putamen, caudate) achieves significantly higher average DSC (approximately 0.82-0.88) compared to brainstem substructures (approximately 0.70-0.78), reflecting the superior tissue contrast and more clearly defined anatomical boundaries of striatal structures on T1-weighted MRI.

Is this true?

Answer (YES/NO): NO